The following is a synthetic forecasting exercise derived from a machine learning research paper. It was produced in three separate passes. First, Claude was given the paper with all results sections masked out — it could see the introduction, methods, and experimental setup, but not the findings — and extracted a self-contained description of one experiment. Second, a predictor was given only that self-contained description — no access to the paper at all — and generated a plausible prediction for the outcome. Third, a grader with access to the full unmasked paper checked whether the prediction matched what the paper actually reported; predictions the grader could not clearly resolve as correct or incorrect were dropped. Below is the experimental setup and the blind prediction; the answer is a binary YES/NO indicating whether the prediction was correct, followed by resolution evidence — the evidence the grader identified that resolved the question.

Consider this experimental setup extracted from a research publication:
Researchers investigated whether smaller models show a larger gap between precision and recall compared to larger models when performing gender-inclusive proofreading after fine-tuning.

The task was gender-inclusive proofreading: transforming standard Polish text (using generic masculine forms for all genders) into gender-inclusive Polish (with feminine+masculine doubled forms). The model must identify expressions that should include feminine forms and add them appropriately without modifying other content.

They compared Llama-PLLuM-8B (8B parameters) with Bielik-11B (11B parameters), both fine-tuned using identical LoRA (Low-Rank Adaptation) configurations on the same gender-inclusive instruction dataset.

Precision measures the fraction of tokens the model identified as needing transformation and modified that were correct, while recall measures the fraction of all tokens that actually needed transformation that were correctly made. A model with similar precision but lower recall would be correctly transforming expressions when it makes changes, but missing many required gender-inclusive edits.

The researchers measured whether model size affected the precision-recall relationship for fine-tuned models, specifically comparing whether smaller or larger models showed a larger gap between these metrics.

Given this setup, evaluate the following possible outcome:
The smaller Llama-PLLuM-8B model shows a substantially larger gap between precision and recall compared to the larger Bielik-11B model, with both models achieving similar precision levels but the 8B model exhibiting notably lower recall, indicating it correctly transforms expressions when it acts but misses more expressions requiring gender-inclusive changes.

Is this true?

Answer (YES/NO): YES